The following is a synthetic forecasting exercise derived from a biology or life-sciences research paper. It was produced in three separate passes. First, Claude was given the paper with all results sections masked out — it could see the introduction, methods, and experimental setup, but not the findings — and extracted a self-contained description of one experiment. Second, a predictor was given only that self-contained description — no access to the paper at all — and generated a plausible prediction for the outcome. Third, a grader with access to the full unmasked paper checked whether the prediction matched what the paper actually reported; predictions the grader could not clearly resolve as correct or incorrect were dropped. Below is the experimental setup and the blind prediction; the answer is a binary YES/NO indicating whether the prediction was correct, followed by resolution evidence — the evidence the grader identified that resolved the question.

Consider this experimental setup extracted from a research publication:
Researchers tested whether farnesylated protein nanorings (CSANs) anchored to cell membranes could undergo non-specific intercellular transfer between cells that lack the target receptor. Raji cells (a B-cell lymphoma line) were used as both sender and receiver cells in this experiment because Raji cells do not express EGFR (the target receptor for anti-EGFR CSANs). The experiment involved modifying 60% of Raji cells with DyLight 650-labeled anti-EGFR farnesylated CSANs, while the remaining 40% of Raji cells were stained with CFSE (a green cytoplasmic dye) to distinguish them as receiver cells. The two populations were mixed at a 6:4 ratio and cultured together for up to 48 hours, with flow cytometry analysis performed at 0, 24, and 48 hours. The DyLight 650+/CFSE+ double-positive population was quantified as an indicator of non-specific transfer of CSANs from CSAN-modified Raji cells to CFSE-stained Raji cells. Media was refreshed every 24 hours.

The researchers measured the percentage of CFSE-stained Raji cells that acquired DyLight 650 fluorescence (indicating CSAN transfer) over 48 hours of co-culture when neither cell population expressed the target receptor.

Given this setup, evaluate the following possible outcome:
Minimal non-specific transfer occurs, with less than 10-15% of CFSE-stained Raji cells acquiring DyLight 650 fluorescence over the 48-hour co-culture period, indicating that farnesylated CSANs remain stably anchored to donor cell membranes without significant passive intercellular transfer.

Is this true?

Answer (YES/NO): YES